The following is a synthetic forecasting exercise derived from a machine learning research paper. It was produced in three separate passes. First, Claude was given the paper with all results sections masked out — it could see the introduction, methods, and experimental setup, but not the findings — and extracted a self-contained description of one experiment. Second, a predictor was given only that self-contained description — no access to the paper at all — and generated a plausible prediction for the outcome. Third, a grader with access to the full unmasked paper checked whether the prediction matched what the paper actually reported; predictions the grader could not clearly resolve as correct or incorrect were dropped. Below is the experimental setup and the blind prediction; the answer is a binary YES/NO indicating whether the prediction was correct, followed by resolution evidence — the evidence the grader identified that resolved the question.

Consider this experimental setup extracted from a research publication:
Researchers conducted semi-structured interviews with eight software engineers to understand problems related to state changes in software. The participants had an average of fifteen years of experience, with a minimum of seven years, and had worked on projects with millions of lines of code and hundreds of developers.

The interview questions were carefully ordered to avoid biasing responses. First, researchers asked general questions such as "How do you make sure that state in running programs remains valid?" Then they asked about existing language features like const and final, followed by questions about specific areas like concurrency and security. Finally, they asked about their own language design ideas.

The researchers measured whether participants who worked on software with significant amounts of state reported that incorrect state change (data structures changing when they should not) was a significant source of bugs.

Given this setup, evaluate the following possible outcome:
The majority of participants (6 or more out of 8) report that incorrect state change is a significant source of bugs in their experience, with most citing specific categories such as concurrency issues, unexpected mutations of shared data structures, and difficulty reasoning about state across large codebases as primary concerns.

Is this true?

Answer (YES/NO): NO